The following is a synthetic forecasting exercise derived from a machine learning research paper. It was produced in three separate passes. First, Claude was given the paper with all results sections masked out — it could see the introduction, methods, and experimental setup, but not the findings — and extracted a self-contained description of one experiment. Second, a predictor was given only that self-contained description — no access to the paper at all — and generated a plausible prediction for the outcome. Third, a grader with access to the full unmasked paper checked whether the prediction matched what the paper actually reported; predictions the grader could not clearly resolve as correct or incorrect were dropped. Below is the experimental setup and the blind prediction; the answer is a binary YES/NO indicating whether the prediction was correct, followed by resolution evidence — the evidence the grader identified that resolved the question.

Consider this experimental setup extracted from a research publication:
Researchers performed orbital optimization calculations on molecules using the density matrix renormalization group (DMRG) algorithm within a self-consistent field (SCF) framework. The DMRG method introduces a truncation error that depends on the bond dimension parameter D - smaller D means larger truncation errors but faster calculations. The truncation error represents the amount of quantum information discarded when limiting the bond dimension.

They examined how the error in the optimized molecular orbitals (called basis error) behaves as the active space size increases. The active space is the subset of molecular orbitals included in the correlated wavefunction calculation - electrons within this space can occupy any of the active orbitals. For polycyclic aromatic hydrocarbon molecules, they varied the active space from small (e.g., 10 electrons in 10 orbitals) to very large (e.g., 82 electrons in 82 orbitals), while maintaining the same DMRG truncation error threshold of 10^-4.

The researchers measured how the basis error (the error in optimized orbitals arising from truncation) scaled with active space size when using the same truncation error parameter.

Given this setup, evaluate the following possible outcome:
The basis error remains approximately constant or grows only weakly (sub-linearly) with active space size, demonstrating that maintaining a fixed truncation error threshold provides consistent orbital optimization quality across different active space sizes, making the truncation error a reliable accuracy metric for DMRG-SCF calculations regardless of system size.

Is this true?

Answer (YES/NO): NO